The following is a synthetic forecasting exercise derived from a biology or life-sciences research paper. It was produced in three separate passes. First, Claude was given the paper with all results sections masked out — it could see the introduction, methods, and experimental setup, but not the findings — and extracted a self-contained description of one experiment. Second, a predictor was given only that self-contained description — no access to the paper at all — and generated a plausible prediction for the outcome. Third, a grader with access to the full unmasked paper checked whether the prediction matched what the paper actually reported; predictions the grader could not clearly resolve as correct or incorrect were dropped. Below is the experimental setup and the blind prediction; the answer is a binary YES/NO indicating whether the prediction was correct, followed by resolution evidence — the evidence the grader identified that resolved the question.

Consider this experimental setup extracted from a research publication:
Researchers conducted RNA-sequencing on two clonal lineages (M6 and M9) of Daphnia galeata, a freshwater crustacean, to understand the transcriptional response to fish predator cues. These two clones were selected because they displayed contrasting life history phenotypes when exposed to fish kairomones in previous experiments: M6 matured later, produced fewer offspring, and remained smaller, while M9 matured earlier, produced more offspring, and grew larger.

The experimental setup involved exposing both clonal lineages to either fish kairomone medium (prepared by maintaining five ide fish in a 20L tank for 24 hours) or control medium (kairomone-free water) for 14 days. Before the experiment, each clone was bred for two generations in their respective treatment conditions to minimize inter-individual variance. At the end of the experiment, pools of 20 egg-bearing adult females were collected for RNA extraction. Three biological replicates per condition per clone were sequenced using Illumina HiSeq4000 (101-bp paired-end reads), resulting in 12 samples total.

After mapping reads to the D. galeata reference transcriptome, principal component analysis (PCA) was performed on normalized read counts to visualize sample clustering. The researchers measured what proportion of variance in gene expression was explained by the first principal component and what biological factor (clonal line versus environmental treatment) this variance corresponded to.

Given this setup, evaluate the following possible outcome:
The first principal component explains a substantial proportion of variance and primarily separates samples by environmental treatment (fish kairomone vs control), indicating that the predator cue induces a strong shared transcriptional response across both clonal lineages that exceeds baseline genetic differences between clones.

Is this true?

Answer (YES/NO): NO